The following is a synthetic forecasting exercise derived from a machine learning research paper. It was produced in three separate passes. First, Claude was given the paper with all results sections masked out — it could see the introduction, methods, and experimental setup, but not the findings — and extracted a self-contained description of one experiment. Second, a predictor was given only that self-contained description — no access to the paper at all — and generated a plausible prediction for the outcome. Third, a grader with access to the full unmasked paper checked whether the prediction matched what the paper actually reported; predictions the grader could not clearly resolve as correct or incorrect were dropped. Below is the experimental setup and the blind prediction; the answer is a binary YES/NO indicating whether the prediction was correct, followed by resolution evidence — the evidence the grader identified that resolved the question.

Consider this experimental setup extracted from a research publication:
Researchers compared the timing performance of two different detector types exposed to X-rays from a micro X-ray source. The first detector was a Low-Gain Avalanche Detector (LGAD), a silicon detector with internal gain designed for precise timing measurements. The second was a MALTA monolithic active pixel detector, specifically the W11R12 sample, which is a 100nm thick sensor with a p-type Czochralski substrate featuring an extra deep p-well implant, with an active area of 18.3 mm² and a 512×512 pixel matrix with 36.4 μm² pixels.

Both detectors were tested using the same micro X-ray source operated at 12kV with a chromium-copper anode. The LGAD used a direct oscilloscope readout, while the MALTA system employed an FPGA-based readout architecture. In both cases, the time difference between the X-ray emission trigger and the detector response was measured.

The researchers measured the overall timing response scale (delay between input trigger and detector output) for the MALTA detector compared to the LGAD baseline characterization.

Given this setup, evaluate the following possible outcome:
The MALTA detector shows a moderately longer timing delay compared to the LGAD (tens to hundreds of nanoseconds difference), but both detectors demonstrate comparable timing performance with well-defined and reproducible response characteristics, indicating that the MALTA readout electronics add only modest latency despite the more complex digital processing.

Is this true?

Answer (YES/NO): NO